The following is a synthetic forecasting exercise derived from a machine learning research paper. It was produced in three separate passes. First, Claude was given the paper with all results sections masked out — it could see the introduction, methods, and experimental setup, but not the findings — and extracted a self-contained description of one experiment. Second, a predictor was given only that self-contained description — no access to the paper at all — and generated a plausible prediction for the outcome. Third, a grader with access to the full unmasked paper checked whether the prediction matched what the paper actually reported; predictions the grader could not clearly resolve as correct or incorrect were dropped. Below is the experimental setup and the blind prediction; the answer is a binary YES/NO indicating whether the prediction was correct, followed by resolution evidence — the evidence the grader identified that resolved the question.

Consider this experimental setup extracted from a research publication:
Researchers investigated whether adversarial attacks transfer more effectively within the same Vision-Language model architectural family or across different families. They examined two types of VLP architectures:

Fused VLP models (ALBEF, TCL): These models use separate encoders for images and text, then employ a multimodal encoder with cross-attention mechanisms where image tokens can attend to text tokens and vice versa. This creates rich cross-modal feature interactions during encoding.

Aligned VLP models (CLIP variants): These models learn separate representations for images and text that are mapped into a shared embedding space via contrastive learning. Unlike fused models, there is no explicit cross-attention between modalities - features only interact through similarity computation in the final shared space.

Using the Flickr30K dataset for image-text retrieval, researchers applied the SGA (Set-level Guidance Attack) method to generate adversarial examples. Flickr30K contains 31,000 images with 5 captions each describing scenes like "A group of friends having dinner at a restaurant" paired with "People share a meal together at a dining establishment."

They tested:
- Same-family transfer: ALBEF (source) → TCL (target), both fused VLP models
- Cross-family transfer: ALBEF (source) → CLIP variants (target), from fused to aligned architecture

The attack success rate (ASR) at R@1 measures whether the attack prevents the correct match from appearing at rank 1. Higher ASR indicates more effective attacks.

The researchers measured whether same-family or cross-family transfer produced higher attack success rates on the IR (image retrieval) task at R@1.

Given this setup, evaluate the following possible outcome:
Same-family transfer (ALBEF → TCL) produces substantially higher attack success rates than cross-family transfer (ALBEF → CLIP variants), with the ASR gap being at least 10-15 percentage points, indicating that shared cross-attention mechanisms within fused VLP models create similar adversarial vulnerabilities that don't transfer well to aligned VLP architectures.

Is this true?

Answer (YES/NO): NO